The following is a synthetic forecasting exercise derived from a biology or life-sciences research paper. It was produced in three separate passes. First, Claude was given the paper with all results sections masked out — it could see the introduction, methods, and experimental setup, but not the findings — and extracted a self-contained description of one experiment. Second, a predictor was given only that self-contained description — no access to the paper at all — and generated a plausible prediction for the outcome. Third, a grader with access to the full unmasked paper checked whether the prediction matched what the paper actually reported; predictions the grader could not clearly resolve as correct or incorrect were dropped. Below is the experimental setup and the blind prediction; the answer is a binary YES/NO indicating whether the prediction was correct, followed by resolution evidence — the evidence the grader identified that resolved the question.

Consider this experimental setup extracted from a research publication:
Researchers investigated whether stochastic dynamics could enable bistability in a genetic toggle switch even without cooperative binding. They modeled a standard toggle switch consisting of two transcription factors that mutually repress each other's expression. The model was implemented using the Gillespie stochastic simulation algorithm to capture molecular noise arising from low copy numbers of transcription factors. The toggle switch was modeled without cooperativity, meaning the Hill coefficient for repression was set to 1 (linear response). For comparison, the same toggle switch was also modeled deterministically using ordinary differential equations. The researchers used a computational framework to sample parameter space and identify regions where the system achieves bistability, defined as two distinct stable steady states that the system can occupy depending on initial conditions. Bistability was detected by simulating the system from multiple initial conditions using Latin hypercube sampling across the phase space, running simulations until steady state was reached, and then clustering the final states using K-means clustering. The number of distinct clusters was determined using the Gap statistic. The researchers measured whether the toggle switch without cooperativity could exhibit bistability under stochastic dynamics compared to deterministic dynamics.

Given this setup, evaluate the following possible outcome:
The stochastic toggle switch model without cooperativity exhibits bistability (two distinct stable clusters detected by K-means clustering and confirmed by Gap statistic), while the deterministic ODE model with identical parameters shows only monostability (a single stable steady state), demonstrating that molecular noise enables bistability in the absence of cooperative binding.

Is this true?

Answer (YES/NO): NO